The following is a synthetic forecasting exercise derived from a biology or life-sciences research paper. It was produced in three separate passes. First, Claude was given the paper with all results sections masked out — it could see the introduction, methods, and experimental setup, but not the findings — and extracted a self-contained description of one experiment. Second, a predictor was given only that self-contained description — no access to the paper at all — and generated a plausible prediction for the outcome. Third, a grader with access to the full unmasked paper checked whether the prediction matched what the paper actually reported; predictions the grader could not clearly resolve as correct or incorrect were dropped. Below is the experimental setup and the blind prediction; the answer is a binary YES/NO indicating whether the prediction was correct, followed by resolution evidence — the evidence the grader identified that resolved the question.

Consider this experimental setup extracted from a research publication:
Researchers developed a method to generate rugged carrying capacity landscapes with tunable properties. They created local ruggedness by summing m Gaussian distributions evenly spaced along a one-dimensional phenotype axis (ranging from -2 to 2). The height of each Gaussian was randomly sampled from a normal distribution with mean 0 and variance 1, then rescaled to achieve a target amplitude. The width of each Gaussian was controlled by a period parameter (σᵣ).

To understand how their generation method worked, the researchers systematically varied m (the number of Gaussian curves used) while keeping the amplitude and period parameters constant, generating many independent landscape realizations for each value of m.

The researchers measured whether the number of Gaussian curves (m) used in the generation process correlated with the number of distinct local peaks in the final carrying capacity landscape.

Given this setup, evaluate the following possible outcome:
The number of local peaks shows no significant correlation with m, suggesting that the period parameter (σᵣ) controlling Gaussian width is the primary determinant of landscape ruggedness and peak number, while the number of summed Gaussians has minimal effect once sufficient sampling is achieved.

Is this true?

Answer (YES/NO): YES